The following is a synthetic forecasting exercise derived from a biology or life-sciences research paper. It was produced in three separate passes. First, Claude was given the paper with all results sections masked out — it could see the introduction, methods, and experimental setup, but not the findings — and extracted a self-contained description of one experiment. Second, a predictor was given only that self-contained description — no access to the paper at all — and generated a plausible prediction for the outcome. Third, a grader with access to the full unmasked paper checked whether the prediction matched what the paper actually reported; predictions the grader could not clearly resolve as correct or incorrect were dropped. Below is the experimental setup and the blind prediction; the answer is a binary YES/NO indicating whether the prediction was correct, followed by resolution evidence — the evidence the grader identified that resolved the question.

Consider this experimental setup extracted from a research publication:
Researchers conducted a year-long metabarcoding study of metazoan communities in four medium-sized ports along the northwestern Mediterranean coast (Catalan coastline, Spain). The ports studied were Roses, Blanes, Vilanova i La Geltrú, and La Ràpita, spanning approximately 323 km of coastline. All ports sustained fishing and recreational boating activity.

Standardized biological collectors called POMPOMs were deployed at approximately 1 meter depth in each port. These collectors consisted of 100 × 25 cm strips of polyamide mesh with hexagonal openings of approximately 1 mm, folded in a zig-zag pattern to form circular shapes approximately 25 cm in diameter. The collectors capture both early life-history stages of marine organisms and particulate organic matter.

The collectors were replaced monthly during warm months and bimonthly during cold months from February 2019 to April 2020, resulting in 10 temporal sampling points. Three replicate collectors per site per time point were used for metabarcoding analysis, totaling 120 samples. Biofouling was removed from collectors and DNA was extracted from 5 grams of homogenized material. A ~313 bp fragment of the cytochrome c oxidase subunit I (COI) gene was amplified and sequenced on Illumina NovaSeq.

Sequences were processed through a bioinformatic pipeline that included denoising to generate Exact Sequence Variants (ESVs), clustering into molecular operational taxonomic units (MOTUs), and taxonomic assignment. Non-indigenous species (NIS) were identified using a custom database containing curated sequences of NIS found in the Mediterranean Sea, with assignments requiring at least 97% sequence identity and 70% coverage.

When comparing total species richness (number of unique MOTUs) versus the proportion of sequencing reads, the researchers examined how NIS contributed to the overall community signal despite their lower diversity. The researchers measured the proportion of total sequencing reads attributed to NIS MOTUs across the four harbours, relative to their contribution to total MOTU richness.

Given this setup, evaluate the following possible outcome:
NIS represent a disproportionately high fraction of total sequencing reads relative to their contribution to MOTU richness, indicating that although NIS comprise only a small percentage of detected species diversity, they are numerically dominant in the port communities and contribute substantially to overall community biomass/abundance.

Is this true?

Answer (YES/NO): YES